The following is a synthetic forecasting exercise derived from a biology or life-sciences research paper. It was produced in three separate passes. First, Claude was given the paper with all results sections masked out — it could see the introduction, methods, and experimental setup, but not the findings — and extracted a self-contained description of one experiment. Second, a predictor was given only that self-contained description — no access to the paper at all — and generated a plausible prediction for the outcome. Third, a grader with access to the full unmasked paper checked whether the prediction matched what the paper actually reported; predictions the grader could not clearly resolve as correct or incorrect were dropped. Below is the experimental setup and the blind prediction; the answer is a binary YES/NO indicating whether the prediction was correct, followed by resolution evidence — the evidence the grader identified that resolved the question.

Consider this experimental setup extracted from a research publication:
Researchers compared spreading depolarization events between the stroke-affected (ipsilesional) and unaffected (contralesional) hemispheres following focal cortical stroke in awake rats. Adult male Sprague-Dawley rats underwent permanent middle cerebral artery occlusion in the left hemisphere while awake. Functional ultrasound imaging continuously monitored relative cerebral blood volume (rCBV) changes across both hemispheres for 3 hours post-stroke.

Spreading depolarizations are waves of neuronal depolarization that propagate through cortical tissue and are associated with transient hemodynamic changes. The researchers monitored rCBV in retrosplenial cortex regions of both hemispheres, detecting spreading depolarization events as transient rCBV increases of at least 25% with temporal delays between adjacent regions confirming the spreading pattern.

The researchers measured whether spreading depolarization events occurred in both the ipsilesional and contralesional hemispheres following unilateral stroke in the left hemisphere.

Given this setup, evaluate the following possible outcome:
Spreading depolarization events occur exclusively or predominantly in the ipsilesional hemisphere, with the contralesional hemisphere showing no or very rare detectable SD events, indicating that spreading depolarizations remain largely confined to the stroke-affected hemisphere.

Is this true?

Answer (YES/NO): YES